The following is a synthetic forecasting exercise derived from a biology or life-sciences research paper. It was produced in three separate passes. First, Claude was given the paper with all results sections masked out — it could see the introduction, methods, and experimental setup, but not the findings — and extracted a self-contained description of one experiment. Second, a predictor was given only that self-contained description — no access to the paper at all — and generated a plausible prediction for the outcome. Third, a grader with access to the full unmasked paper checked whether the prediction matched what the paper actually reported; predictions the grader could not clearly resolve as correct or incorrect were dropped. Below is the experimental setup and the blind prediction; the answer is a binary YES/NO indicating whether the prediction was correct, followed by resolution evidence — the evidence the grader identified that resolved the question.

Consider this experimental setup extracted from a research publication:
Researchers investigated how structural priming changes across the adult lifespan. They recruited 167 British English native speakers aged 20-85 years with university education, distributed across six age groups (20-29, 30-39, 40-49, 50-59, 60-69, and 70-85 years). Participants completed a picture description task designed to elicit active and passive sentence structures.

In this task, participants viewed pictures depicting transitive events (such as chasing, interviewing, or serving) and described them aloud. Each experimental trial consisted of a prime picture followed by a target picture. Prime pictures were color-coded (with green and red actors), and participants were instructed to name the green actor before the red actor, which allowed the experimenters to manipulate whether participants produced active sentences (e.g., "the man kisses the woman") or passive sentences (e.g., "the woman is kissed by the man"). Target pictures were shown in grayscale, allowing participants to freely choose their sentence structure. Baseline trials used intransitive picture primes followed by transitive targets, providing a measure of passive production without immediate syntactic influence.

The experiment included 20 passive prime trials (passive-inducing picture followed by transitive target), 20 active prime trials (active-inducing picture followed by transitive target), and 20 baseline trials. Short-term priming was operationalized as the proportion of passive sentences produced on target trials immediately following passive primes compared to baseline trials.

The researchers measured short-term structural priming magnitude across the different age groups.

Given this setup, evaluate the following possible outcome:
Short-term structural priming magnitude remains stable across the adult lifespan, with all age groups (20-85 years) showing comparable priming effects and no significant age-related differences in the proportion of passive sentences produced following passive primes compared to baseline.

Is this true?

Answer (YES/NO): YES